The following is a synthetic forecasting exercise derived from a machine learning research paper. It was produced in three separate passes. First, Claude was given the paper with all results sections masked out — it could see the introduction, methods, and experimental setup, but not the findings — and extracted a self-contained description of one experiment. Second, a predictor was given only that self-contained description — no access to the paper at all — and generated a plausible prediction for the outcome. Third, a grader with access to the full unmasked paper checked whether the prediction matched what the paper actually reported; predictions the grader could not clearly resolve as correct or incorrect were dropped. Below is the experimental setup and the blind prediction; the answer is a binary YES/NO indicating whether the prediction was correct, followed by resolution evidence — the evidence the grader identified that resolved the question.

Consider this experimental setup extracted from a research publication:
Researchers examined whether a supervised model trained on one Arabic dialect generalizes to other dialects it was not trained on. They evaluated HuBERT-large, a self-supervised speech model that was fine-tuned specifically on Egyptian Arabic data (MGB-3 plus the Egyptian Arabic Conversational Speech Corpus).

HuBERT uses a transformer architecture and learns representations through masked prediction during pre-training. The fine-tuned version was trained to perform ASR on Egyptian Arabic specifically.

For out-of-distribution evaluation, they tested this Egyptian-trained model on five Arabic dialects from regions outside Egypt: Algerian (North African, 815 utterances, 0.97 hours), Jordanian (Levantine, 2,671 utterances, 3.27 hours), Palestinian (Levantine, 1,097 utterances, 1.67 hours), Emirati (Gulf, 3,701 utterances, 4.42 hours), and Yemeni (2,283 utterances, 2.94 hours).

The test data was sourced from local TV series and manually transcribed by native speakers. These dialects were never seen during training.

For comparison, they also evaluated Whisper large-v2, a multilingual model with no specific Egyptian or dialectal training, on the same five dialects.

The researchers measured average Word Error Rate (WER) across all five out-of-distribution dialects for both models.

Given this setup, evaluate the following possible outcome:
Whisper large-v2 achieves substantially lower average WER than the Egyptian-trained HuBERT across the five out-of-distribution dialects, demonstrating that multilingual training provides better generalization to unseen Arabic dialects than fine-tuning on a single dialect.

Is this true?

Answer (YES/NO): YES